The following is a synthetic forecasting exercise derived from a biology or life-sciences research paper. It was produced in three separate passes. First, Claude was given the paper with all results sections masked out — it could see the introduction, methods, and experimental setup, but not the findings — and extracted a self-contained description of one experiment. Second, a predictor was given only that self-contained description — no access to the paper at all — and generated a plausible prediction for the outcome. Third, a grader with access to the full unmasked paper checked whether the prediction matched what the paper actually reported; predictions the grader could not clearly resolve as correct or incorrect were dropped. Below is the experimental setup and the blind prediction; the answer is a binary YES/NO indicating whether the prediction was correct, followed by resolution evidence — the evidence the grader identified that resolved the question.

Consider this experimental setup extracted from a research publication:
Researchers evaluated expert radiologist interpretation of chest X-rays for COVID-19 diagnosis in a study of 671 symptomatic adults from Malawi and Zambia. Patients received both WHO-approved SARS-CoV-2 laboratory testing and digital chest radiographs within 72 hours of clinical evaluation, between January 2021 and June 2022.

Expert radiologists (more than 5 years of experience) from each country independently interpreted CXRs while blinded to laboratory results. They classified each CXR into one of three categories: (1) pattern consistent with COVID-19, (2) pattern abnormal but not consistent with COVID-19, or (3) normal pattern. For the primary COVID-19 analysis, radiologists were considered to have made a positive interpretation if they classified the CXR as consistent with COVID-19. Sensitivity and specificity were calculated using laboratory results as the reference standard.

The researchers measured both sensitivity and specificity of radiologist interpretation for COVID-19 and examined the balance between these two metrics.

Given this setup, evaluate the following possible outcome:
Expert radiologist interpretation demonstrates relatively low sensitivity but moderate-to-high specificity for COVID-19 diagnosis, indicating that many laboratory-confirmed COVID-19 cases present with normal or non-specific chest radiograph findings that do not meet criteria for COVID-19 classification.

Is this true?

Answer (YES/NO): NO